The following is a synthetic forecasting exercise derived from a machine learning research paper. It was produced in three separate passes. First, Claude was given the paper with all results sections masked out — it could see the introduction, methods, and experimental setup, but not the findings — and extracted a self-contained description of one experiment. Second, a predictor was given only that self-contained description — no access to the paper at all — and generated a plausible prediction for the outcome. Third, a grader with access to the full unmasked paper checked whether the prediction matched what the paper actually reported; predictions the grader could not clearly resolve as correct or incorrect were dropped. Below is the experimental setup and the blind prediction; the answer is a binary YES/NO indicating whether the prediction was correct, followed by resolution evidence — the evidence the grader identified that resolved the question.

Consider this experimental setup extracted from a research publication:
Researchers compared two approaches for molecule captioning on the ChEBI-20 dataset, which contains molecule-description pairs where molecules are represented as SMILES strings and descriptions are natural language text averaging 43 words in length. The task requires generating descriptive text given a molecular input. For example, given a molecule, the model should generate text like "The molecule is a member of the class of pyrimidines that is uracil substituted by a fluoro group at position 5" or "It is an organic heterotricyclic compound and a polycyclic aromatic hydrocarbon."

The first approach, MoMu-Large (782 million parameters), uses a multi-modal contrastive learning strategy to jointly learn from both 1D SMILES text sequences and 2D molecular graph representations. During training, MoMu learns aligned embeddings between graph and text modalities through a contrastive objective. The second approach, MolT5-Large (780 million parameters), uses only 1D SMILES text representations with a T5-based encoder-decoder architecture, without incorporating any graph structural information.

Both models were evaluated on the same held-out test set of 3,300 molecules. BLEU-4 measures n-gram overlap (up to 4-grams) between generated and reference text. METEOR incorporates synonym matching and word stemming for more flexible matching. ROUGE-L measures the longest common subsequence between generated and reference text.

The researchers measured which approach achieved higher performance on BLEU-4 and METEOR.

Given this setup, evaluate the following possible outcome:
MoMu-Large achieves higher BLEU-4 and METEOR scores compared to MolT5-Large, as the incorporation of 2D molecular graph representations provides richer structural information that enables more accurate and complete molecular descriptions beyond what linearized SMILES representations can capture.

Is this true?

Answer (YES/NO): NO